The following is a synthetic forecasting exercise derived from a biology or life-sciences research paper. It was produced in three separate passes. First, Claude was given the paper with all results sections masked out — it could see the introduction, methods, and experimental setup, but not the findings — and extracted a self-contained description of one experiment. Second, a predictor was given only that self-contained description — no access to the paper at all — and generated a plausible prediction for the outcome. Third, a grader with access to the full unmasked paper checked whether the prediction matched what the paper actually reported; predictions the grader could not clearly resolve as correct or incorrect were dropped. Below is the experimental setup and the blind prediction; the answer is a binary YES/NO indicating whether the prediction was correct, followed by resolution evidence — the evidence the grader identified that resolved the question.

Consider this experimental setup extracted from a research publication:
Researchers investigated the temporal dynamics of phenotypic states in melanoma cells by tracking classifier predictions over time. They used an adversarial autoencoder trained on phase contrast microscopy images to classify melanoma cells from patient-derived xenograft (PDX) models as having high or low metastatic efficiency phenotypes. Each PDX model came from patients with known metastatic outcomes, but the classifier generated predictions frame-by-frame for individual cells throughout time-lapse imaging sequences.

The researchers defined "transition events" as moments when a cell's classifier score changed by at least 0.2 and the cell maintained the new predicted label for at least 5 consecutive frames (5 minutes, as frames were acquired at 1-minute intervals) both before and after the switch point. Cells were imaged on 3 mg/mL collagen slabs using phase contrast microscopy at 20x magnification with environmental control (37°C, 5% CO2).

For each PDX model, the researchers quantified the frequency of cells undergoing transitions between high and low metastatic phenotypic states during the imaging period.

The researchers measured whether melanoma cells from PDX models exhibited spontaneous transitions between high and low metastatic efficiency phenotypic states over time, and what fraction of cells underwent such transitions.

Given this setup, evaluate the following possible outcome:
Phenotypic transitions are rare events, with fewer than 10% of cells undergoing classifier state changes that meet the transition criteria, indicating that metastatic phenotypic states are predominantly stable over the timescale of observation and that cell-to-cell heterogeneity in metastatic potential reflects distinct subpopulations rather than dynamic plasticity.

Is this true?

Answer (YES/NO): NO